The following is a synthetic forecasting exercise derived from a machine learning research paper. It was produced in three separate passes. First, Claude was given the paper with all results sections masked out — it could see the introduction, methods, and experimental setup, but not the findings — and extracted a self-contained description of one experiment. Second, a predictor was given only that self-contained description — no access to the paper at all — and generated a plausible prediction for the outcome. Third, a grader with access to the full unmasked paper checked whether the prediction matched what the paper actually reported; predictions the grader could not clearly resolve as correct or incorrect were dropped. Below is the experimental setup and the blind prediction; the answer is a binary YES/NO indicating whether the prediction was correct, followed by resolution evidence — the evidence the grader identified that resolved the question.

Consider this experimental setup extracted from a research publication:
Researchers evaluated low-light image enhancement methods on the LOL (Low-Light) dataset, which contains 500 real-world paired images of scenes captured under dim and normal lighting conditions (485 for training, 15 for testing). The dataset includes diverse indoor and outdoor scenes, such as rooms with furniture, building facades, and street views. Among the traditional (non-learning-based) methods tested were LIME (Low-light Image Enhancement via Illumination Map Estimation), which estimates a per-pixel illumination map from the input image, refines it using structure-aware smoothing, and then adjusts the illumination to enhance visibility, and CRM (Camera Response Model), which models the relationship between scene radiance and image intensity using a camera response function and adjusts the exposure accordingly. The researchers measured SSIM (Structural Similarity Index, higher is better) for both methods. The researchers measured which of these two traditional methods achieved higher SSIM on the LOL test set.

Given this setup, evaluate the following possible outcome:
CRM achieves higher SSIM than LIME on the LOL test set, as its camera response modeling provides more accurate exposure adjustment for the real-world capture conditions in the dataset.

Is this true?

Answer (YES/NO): YES